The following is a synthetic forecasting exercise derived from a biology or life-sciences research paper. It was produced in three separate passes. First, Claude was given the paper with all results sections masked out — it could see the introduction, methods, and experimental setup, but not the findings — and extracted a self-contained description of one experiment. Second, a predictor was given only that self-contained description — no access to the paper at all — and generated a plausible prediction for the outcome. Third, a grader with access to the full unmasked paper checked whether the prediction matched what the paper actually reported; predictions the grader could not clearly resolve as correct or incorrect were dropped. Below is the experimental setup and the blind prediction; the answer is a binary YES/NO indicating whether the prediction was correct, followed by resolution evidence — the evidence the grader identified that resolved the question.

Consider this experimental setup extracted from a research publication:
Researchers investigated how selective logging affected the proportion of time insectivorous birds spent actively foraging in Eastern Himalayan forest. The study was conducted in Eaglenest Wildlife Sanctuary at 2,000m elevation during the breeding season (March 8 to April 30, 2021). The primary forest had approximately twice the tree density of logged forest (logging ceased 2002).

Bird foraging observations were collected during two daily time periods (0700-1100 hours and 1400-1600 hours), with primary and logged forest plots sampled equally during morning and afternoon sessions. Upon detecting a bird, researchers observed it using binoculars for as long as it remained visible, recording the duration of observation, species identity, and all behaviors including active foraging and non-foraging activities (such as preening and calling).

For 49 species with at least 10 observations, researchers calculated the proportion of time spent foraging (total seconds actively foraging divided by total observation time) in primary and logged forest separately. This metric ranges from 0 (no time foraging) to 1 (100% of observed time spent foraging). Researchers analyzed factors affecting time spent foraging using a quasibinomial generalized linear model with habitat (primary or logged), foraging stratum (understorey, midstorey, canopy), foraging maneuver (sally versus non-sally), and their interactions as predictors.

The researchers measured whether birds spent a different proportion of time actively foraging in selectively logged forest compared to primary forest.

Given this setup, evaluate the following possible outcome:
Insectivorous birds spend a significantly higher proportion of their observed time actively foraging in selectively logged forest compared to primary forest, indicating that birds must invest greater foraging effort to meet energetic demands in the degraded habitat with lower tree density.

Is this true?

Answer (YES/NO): YES